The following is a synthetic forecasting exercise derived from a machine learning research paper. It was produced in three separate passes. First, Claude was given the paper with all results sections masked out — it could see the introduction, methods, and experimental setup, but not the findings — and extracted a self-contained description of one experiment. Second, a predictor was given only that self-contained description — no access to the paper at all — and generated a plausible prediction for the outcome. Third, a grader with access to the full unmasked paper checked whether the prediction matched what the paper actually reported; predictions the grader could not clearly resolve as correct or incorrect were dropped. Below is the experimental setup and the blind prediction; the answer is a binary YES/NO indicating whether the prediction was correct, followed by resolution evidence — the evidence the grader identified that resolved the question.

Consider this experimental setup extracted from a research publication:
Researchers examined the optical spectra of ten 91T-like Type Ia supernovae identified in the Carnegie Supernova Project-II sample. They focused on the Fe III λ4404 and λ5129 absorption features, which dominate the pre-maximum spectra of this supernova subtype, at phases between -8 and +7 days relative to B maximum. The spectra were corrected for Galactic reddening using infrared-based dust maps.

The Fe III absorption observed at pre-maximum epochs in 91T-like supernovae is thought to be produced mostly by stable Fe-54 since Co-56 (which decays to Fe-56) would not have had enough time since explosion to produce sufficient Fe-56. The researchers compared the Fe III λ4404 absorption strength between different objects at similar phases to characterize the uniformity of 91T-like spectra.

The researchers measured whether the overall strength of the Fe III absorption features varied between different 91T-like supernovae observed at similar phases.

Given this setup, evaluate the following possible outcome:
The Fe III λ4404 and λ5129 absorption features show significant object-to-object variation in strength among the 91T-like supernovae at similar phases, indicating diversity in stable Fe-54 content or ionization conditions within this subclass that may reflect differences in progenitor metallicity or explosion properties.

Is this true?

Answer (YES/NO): YES